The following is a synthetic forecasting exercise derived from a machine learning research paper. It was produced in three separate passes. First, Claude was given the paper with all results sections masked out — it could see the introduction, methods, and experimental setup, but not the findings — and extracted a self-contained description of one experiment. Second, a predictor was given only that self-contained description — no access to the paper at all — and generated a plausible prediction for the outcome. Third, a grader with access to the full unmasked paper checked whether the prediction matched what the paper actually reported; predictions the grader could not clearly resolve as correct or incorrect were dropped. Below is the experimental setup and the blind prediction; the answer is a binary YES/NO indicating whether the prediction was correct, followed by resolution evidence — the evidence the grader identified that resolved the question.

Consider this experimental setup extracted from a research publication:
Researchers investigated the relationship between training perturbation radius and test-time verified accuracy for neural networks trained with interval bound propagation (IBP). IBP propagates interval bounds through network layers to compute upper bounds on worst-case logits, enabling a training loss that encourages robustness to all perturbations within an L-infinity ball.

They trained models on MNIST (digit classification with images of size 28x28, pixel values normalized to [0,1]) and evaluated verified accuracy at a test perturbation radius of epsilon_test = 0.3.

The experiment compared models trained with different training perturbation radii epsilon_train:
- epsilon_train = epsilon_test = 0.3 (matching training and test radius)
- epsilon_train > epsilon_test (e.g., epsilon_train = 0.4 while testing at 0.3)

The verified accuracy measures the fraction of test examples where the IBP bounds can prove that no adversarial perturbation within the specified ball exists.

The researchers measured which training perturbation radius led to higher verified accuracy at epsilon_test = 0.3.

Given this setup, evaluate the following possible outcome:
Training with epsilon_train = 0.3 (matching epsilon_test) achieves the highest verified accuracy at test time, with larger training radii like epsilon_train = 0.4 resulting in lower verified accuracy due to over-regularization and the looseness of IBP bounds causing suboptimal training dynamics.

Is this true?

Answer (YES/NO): NO